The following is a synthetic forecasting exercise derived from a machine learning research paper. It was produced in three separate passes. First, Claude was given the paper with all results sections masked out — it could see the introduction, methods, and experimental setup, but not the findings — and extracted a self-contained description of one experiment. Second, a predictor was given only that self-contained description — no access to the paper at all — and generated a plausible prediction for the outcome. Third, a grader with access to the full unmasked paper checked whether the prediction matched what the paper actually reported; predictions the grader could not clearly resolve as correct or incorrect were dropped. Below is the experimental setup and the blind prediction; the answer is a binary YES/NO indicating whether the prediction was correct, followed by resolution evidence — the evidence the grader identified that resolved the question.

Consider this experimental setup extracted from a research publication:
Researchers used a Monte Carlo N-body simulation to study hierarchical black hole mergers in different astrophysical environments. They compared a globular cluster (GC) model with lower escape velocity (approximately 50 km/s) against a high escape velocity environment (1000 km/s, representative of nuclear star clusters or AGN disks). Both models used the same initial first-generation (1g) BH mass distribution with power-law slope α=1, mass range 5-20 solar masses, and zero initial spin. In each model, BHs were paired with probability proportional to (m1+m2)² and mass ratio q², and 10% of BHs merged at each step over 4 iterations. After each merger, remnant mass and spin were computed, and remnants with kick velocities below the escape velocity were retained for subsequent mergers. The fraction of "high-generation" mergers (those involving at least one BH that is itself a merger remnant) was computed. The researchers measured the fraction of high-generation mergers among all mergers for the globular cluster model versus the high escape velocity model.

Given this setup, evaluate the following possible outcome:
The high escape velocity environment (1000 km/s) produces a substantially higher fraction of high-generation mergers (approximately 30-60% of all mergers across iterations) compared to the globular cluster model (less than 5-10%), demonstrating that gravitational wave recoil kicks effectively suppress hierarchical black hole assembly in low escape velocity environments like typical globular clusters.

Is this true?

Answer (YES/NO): YES